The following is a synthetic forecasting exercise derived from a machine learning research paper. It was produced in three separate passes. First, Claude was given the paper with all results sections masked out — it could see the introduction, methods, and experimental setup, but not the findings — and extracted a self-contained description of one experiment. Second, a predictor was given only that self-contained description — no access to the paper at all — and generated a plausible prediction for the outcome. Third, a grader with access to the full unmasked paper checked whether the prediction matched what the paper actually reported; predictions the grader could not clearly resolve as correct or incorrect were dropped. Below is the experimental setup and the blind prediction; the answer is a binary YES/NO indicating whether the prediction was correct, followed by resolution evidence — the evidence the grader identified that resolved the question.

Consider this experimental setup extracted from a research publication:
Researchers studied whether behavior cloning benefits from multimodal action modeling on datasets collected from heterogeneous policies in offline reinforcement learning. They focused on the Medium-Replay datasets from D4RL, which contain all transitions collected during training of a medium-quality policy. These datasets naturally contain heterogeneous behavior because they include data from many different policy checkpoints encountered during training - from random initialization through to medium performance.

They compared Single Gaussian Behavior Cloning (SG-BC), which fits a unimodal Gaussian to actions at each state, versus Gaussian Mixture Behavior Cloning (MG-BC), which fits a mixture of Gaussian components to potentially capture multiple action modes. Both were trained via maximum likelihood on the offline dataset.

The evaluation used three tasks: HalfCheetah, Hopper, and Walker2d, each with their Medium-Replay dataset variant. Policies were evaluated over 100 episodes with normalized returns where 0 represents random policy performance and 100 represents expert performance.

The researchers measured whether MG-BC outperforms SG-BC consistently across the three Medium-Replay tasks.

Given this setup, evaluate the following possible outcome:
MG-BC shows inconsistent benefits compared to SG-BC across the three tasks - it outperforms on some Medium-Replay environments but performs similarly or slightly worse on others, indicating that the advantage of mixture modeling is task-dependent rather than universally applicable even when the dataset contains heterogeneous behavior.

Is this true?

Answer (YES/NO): YES